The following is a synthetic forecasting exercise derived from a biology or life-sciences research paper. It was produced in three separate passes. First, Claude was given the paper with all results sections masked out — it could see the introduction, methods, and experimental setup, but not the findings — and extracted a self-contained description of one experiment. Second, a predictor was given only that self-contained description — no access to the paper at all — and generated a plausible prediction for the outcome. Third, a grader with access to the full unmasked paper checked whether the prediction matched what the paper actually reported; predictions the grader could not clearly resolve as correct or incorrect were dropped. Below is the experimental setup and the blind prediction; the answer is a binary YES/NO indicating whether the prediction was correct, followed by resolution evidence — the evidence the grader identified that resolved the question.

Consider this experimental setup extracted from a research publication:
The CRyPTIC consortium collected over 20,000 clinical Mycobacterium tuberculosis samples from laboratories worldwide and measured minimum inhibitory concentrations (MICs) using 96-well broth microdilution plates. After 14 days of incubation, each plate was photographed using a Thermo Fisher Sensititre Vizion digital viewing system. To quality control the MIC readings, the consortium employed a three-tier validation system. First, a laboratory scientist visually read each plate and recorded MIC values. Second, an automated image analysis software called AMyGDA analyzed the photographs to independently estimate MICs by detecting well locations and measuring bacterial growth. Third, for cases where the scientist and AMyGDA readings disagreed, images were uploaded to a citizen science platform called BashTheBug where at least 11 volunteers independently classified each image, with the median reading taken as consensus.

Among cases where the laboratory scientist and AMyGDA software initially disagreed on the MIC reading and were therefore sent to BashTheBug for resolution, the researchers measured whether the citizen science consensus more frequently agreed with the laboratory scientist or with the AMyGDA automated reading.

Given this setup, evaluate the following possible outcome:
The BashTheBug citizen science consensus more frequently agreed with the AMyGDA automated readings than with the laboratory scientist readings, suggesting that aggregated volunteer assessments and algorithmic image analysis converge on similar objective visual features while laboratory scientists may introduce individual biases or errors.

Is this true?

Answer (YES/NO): NO